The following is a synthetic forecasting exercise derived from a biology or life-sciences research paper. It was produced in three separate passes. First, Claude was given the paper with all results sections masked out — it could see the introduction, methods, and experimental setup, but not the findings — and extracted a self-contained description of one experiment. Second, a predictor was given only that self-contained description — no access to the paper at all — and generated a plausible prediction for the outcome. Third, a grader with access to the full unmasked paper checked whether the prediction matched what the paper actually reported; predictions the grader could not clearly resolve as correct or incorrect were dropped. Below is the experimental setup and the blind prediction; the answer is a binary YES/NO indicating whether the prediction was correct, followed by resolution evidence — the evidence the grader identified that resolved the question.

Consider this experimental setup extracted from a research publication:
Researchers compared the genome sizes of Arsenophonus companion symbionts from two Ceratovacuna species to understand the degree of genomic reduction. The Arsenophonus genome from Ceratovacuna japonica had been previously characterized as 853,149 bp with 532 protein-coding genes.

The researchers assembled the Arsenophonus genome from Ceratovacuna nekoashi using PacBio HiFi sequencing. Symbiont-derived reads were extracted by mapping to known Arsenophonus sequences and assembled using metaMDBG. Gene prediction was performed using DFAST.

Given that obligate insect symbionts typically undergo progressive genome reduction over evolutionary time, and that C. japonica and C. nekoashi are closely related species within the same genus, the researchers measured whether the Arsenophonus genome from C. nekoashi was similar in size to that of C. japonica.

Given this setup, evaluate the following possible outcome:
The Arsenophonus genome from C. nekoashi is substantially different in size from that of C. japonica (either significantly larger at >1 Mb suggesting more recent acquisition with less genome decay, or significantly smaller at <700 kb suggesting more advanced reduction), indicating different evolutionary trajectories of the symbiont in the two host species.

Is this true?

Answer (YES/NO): YES